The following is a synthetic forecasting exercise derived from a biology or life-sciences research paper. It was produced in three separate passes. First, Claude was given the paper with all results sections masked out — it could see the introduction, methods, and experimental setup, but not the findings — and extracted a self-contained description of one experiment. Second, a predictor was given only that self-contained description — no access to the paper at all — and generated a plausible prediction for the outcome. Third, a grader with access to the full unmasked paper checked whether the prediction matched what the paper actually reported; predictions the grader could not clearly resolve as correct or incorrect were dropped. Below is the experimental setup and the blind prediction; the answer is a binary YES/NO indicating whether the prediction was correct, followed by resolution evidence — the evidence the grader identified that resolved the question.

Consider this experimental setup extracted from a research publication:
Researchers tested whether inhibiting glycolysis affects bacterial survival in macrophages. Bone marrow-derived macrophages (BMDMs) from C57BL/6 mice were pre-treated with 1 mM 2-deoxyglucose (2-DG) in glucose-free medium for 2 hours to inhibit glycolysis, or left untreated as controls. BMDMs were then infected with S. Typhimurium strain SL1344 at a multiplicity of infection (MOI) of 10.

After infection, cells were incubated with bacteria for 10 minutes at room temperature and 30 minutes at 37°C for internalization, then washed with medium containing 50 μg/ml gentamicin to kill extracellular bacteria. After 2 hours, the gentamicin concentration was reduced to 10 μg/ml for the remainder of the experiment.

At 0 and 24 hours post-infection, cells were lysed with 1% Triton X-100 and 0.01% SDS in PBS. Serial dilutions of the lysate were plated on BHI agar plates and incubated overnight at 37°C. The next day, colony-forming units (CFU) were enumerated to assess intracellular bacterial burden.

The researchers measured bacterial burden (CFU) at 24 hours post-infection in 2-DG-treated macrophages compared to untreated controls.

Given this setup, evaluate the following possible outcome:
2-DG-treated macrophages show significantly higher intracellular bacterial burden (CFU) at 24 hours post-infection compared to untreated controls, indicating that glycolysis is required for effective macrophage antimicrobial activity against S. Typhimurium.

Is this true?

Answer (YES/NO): YES